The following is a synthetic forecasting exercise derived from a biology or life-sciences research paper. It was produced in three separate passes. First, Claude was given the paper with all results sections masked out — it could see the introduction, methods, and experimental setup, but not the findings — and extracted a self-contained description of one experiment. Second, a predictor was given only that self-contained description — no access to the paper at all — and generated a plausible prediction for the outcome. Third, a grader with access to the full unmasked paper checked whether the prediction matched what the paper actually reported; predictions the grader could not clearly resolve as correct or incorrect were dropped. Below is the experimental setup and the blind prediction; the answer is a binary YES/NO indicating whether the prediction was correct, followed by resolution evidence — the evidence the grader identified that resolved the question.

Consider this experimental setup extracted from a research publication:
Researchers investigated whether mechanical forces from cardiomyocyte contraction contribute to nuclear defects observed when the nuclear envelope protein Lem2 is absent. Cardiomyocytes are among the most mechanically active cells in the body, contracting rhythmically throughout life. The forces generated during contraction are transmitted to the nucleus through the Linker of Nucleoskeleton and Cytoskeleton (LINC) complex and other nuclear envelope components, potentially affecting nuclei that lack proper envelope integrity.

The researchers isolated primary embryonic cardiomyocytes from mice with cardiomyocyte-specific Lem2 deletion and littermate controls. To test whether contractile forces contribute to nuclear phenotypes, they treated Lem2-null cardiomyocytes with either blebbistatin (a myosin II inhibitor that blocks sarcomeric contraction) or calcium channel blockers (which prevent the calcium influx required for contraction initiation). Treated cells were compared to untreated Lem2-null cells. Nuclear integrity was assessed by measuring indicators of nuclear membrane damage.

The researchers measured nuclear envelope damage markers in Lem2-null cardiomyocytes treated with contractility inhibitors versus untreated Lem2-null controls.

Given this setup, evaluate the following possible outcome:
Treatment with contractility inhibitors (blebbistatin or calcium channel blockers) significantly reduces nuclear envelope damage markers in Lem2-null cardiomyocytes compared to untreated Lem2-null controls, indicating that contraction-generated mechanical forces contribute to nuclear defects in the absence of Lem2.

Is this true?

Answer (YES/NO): YES